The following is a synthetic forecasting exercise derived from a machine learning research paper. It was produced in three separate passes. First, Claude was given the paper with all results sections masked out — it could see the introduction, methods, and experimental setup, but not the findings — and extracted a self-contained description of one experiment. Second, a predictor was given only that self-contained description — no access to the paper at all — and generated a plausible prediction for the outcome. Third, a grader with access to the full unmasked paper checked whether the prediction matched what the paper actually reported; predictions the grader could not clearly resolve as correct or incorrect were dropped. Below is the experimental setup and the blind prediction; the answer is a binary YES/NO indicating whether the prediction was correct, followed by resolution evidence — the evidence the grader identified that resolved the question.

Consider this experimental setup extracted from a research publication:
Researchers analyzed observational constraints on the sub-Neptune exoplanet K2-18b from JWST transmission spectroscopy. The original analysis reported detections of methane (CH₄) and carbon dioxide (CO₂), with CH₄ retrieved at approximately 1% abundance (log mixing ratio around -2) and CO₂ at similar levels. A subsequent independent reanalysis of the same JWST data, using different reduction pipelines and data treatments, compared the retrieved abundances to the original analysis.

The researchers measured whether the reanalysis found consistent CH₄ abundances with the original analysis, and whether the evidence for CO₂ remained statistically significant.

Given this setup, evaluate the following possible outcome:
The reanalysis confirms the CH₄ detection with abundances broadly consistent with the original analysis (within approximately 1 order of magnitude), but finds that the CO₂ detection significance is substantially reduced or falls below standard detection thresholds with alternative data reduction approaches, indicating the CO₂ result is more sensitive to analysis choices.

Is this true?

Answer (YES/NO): NO